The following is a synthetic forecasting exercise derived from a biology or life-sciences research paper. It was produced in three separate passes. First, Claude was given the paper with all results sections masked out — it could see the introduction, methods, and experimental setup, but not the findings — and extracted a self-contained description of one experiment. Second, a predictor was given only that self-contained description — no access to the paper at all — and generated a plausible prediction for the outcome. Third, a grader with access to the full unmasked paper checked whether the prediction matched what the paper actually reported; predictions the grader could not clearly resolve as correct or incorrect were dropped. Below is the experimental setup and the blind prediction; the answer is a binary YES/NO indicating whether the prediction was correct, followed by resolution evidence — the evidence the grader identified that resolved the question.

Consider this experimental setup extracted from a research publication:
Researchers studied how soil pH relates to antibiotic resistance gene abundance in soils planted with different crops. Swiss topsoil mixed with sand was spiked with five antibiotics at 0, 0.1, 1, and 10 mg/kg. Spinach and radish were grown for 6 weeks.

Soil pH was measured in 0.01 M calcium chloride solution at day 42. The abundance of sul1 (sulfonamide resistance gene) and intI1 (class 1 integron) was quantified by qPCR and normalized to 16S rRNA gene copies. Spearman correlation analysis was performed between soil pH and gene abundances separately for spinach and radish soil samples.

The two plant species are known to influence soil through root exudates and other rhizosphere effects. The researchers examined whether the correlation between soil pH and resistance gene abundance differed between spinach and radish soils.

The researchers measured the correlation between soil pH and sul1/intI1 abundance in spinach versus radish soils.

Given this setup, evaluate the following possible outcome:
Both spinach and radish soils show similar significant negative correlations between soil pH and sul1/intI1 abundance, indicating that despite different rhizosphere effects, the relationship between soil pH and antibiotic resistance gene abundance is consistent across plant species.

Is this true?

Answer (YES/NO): NO